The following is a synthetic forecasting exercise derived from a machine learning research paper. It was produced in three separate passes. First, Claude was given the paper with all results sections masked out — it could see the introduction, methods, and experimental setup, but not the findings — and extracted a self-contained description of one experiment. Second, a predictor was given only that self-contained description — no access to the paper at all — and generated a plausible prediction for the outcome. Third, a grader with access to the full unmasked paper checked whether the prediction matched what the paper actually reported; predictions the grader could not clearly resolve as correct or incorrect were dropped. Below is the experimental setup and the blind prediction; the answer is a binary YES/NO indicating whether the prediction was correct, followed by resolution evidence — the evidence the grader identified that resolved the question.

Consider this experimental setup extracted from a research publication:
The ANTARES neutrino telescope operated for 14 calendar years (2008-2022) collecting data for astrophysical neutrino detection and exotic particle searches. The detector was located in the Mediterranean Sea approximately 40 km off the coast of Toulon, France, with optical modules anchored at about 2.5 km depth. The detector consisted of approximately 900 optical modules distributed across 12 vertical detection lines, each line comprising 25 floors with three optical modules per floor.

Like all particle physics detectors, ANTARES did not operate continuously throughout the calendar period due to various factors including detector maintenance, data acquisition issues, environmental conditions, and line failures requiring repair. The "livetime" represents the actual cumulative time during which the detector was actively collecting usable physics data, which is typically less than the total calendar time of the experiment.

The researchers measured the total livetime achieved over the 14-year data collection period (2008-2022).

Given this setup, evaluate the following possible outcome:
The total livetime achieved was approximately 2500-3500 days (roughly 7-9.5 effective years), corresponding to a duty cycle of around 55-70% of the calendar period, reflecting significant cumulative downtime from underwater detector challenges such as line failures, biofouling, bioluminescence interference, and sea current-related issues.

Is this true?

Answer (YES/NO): YES